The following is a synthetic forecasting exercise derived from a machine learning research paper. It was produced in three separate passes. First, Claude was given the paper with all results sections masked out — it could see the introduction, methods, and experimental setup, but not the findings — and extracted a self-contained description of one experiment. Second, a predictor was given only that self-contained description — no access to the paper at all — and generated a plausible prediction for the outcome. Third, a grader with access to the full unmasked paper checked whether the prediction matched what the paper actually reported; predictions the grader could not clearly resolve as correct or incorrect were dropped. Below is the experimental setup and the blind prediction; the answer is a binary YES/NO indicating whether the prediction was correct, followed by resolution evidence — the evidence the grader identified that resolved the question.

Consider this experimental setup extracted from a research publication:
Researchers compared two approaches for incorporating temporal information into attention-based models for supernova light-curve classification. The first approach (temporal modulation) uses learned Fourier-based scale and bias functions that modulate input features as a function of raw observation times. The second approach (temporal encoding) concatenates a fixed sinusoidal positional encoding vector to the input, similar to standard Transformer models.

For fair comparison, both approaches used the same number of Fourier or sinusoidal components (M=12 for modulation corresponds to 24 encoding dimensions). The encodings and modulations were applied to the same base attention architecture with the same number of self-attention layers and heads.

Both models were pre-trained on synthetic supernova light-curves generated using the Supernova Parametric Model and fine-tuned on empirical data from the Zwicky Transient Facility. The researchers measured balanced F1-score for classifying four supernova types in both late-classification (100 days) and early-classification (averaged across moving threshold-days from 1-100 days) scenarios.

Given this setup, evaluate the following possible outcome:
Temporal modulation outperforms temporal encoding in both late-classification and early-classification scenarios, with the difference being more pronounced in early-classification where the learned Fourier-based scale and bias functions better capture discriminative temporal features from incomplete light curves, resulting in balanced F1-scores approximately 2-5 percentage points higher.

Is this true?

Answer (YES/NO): NO